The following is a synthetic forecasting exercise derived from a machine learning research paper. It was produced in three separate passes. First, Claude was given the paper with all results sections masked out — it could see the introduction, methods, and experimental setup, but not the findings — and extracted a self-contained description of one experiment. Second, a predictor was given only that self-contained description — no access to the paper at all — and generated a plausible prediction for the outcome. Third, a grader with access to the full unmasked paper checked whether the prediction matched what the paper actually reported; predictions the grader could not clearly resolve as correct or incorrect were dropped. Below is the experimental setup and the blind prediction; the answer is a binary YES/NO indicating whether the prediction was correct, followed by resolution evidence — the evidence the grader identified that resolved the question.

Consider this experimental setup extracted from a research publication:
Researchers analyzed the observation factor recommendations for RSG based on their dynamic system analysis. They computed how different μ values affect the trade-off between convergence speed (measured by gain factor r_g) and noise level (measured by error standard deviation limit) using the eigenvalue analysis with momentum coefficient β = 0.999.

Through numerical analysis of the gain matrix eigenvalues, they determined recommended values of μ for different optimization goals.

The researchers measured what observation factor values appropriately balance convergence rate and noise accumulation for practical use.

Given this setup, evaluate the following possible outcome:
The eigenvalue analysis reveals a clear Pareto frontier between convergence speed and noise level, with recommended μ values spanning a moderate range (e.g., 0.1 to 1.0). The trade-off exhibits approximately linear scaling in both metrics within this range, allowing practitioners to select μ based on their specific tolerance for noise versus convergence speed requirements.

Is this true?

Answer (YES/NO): NO